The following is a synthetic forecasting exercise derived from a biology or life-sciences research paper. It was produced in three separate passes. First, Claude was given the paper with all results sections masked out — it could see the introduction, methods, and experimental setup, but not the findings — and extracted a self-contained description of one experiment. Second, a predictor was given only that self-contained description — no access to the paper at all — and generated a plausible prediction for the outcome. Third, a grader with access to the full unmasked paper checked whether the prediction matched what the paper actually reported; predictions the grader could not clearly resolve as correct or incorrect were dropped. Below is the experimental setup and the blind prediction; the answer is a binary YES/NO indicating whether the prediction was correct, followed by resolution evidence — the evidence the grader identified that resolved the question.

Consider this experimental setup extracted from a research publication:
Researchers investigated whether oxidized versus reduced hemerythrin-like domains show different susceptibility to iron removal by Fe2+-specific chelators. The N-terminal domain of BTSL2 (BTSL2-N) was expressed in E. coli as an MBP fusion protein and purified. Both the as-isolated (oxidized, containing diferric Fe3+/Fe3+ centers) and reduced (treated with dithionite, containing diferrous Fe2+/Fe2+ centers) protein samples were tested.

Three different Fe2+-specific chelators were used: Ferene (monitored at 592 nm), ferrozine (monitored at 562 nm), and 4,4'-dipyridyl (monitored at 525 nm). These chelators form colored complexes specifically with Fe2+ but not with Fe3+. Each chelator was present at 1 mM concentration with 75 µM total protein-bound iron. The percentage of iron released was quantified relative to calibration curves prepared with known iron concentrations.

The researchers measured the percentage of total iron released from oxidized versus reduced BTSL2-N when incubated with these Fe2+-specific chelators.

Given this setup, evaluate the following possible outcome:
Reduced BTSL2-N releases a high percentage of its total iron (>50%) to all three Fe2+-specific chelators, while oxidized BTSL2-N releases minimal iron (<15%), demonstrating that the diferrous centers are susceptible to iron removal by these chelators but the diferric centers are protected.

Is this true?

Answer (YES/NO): YES